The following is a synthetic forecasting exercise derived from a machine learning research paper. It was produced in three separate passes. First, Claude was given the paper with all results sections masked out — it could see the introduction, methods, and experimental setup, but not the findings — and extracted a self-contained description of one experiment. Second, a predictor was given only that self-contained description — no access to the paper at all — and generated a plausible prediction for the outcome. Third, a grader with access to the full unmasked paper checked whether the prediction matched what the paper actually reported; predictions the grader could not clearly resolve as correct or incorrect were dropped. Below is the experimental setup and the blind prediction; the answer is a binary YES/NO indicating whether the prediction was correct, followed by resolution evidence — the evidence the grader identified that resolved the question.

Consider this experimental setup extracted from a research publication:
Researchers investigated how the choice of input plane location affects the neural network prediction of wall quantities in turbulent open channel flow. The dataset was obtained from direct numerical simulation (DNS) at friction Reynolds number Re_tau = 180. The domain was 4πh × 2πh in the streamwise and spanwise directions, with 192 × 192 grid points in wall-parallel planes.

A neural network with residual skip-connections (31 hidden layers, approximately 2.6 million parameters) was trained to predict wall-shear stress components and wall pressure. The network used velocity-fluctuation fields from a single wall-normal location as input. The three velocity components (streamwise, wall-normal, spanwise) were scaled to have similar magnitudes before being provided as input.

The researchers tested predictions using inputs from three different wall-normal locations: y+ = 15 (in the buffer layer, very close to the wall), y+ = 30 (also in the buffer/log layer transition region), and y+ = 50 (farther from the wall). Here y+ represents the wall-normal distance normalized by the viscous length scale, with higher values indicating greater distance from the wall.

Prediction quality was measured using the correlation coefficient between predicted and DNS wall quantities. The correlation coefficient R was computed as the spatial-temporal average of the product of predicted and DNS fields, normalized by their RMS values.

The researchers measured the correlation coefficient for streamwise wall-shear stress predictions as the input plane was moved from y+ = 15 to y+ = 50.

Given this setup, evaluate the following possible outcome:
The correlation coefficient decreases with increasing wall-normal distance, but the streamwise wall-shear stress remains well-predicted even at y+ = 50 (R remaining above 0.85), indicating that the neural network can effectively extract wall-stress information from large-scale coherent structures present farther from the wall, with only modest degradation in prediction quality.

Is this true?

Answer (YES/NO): NO